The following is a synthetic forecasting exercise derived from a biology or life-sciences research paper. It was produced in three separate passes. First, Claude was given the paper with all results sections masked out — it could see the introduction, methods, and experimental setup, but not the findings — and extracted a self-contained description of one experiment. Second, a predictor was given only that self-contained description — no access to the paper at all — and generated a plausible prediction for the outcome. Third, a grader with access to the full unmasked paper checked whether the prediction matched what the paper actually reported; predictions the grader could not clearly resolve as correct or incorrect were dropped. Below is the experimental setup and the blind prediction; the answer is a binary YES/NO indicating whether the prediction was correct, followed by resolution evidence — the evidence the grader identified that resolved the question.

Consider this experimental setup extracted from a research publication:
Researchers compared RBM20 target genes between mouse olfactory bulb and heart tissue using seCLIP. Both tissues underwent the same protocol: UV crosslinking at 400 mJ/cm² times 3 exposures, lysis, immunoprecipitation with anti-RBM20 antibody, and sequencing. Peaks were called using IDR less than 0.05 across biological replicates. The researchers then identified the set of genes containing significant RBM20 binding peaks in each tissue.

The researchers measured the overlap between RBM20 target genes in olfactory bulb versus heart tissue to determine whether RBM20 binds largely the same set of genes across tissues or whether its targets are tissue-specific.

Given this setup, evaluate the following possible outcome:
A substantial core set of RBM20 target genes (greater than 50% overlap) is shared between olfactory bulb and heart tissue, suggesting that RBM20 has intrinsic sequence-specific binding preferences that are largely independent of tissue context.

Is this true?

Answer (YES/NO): NO